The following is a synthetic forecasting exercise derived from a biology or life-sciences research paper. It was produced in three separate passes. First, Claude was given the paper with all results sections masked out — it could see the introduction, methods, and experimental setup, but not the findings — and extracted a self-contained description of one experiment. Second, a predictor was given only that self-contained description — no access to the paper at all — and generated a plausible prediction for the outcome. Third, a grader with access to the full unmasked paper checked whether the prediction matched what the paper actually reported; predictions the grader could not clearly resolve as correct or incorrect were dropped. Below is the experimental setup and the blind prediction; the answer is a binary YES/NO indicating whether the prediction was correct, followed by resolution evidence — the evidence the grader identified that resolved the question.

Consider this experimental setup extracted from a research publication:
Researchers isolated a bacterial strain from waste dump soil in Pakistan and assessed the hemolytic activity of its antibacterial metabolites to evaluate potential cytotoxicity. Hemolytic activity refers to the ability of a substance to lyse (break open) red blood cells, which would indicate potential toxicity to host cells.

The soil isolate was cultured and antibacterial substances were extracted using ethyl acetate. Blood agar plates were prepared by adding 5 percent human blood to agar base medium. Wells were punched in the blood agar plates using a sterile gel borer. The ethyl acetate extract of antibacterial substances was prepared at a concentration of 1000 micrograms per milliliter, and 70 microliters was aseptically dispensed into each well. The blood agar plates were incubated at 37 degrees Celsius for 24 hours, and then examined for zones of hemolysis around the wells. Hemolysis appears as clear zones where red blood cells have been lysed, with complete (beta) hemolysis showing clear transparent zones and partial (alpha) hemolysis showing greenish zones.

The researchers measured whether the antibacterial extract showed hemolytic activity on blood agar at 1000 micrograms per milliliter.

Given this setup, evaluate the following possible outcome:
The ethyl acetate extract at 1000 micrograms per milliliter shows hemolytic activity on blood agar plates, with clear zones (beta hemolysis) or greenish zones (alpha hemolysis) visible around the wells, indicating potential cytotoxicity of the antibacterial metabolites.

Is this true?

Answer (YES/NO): NO